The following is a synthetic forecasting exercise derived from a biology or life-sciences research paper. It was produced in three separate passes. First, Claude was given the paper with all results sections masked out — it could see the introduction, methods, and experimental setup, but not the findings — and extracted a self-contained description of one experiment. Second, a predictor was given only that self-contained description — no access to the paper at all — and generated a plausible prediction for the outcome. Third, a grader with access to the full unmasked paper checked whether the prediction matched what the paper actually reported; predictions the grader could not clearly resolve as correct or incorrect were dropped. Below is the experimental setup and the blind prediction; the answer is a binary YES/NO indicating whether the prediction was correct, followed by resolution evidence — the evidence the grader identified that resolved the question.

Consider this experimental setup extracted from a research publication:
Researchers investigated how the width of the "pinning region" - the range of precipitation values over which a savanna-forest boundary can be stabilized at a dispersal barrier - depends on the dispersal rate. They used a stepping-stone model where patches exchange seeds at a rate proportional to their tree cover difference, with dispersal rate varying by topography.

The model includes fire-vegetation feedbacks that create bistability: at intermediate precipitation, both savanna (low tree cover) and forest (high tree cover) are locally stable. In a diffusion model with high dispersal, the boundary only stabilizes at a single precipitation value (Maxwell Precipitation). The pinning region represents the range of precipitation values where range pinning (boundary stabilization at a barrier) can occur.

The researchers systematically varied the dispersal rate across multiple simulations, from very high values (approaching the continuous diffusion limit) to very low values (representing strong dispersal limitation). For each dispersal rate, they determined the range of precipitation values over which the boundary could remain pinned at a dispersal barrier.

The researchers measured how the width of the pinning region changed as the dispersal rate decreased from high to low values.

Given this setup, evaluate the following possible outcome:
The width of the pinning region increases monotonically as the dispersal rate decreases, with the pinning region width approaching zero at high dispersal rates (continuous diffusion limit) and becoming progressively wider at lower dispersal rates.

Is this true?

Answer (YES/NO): YES